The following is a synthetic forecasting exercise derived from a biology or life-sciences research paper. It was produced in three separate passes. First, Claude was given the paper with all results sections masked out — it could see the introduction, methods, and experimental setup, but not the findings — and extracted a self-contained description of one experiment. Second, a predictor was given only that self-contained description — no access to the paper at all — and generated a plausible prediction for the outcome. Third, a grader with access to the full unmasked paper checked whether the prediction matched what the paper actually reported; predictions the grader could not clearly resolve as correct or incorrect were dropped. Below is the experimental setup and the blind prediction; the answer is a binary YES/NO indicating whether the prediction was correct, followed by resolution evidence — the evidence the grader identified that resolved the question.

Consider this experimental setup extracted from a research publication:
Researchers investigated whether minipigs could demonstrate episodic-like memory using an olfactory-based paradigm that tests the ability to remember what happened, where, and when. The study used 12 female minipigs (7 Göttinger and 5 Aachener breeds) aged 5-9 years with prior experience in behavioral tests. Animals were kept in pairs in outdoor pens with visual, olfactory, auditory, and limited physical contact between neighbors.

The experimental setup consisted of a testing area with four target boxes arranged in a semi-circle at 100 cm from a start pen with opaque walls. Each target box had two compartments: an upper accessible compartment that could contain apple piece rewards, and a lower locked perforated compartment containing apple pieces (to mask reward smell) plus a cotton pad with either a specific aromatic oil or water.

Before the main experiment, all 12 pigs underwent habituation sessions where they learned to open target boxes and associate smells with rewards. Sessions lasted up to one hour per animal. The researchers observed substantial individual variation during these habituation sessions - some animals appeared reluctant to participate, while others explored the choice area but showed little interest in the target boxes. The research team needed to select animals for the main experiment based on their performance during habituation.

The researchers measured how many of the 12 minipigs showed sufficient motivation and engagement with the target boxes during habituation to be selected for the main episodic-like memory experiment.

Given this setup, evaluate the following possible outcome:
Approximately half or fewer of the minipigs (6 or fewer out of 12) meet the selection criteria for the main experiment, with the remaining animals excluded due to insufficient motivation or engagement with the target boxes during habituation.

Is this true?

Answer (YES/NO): YES